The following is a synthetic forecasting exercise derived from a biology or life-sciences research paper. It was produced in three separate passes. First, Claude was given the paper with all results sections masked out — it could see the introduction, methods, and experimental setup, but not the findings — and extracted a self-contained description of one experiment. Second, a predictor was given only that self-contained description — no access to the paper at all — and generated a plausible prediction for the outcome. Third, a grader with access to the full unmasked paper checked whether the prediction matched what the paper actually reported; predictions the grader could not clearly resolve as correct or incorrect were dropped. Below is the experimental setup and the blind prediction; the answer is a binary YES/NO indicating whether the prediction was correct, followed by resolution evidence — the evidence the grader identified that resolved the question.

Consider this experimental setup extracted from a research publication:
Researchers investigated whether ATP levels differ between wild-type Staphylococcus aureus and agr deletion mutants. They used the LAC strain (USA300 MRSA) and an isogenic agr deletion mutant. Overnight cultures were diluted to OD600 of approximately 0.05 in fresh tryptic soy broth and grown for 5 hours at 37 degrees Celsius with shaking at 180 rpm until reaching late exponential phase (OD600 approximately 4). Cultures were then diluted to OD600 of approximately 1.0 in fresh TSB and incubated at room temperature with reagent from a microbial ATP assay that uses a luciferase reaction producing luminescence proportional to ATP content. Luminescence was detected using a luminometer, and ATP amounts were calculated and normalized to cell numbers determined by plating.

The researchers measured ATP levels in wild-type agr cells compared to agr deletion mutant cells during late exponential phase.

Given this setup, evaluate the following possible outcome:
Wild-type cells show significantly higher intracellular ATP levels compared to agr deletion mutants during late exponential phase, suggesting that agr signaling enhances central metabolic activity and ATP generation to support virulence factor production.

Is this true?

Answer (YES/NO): NO